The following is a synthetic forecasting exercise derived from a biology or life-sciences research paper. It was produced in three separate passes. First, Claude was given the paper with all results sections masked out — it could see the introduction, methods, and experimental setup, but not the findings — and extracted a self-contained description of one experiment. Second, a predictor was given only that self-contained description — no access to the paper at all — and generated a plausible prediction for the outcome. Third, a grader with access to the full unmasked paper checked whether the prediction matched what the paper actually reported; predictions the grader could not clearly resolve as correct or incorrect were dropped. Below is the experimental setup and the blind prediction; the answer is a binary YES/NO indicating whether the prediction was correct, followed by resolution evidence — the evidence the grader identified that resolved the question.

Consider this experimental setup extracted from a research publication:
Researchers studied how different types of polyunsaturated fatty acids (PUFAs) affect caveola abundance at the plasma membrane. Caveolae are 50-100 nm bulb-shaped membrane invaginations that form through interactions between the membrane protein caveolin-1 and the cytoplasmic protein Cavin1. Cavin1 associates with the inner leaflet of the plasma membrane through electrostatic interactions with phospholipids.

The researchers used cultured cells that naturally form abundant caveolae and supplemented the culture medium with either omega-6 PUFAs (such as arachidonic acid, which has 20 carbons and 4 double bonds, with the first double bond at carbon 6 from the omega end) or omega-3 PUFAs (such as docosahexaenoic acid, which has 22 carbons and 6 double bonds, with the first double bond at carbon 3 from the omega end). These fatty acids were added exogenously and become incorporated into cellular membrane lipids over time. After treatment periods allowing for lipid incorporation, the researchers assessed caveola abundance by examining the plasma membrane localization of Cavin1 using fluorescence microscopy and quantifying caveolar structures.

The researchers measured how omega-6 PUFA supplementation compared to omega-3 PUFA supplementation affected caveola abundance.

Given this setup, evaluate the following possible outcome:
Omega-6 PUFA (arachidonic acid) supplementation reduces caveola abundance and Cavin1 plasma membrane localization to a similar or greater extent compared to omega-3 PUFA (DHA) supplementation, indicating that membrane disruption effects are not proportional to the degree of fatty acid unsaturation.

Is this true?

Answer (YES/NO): NO